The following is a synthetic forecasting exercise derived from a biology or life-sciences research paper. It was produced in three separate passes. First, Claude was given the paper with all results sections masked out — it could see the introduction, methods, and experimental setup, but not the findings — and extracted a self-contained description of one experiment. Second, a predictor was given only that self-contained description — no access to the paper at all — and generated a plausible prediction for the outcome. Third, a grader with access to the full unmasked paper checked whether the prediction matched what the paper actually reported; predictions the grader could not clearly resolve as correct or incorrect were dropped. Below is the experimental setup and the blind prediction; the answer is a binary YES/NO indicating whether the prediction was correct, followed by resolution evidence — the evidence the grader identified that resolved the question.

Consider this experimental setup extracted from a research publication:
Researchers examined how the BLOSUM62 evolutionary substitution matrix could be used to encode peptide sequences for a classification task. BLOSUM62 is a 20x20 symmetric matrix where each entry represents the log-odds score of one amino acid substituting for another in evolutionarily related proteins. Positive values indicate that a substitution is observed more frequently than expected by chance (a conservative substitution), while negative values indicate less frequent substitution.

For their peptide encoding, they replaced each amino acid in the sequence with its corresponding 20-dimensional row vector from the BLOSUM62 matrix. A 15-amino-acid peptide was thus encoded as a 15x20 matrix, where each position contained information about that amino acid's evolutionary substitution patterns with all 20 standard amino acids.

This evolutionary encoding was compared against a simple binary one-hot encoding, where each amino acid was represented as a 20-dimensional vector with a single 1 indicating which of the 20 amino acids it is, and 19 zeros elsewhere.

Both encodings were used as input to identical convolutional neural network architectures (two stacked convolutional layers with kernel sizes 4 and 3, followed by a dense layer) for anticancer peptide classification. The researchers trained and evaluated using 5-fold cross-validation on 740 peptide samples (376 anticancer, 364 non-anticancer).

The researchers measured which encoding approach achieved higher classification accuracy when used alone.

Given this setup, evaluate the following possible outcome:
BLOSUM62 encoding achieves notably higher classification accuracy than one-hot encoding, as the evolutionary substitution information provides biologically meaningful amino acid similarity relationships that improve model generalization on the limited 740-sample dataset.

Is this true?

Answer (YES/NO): YES